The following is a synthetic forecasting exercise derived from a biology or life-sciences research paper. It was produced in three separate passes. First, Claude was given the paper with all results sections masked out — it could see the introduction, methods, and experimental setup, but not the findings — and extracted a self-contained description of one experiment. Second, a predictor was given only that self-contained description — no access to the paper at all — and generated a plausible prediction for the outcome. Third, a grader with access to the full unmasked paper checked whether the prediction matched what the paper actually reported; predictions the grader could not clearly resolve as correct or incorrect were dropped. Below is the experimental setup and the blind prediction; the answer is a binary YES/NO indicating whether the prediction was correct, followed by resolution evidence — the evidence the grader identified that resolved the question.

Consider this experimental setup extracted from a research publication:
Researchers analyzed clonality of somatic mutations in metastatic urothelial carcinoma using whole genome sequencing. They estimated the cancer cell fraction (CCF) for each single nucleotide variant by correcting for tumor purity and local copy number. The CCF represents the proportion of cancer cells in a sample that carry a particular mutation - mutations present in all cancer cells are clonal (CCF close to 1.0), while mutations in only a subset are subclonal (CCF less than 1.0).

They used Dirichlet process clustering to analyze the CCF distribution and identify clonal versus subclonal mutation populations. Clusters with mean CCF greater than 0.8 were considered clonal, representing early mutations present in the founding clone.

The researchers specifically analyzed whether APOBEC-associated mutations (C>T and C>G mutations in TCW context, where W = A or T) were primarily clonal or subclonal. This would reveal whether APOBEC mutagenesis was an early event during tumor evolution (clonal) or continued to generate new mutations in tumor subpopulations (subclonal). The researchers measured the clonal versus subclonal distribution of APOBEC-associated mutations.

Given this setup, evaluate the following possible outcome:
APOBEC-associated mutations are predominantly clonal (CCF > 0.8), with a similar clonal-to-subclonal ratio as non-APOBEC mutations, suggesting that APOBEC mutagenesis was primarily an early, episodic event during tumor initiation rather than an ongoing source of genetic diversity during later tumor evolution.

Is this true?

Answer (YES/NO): NO